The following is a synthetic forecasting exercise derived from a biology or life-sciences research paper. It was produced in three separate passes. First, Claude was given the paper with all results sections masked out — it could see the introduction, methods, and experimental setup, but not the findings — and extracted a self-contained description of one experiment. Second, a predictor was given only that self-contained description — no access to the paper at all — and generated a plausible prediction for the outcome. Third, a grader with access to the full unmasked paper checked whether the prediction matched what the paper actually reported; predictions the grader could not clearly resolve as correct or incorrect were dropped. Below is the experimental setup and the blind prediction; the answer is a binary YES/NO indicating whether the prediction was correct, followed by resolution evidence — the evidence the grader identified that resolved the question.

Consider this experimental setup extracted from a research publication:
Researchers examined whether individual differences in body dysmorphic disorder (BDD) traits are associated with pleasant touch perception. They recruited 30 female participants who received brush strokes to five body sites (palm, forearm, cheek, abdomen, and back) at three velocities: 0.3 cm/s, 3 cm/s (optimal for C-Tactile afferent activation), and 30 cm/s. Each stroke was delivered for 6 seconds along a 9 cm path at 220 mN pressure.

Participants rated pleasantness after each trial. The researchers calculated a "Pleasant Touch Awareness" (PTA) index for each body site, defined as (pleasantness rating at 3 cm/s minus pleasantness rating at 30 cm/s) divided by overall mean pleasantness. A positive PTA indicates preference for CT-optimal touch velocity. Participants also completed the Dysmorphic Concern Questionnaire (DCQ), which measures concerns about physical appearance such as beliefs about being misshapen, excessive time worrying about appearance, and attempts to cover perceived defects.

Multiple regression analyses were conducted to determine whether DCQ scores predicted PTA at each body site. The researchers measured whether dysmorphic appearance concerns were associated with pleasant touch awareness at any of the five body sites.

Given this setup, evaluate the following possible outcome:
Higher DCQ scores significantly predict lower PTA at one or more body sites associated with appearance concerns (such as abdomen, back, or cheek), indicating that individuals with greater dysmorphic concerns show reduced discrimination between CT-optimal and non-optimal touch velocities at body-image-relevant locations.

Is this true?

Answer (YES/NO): NO